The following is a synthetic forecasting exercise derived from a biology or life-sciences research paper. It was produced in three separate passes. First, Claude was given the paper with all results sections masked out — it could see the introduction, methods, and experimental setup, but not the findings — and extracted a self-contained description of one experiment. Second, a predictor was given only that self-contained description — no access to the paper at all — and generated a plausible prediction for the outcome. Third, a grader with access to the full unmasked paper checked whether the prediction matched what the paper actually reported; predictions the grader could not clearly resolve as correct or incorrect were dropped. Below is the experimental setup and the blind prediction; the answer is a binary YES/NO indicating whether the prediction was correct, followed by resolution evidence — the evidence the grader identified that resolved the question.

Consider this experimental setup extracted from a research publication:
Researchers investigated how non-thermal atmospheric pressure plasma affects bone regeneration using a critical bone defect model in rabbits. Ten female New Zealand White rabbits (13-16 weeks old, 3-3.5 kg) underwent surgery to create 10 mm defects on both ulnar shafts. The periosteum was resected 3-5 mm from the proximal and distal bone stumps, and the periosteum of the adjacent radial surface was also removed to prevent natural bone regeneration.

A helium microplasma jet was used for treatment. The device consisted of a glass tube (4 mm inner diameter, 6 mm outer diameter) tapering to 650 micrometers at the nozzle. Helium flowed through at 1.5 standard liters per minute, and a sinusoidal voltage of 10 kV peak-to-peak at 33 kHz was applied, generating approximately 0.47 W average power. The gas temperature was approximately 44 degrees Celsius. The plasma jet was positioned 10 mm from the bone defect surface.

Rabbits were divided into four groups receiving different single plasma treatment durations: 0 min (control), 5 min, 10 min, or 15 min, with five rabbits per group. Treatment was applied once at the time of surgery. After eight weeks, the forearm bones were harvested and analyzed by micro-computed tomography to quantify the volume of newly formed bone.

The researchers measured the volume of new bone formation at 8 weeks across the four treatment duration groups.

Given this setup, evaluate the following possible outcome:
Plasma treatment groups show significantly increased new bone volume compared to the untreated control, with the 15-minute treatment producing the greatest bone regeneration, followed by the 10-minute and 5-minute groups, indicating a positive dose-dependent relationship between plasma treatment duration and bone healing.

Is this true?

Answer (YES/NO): NO